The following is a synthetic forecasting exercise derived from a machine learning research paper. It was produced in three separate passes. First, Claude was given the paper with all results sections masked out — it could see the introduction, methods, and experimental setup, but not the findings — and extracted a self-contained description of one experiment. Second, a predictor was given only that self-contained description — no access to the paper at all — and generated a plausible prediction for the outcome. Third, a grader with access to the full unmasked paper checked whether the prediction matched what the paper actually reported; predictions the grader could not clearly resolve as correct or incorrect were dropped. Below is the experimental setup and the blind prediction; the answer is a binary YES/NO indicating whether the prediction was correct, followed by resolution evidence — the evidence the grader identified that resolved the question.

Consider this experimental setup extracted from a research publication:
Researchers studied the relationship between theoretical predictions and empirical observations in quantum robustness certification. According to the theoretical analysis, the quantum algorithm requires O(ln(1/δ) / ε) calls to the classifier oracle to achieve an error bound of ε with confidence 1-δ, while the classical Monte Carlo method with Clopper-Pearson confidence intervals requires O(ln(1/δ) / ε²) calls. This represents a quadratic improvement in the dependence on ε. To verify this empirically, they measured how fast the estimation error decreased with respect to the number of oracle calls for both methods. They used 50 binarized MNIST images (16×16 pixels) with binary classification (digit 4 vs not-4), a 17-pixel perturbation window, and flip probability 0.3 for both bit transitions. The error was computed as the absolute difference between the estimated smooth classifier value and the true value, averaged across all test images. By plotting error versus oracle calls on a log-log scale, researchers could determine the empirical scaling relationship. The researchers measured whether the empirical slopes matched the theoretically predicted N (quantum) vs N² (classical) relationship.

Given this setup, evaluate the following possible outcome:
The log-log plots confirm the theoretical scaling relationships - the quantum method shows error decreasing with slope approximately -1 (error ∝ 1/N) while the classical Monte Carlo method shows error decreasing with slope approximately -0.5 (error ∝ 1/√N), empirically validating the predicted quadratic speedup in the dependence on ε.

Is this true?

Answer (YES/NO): NO